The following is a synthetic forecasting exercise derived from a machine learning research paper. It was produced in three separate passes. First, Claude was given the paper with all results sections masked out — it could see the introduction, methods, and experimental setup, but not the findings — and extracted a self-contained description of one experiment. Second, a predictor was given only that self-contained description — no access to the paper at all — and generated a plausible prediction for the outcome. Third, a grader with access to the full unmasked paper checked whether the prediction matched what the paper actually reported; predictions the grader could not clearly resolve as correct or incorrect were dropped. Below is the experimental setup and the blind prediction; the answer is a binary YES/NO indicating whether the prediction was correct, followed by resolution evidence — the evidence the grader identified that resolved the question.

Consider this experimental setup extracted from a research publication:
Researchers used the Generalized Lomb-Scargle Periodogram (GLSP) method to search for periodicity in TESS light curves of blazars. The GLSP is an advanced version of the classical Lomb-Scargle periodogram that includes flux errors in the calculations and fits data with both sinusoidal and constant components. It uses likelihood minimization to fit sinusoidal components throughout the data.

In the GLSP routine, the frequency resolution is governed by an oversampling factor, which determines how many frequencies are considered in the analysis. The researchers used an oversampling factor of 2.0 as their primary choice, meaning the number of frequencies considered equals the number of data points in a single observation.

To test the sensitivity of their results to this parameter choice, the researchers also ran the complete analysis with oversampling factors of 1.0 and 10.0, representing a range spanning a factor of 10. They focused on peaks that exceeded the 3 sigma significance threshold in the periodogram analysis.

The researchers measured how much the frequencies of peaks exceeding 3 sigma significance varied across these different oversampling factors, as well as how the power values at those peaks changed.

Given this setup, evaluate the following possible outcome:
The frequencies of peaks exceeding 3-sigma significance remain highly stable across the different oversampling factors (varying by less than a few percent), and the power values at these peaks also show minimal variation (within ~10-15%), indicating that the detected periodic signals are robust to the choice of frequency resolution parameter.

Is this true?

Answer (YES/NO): NO